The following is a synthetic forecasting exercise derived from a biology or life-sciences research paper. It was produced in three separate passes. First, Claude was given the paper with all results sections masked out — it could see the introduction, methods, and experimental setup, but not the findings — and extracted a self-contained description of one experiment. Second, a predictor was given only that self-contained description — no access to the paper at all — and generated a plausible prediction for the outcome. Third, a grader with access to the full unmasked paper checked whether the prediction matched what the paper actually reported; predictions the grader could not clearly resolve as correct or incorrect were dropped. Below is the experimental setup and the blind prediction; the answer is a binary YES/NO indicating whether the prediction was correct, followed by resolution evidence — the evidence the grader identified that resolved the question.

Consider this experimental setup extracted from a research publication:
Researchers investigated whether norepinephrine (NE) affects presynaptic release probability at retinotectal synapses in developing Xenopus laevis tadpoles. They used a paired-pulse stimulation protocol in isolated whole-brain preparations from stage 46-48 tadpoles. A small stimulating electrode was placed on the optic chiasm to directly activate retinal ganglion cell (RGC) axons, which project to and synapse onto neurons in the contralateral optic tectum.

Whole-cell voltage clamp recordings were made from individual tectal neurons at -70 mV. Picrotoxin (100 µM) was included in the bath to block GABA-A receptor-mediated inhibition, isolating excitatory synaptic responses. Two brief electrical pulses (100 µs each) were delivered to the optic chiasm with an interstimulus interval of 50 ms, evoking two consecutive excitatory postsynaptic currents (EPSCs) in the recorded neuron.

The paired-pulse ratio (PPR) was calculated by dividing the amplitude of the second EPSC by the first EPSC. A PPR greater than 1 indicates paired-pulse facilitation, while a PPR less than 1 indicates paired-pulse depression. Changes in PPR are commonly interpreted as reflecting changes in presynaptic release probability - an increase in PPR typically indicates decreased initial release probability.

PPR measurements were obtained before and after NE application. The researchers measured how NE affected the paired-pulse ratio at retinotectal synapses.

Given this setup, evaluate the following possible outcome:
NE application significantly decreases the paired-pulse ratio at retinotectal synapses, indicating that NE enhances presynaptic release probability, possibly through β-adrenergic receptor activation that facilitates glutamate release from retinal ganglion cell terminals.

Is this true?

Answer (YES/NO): NO